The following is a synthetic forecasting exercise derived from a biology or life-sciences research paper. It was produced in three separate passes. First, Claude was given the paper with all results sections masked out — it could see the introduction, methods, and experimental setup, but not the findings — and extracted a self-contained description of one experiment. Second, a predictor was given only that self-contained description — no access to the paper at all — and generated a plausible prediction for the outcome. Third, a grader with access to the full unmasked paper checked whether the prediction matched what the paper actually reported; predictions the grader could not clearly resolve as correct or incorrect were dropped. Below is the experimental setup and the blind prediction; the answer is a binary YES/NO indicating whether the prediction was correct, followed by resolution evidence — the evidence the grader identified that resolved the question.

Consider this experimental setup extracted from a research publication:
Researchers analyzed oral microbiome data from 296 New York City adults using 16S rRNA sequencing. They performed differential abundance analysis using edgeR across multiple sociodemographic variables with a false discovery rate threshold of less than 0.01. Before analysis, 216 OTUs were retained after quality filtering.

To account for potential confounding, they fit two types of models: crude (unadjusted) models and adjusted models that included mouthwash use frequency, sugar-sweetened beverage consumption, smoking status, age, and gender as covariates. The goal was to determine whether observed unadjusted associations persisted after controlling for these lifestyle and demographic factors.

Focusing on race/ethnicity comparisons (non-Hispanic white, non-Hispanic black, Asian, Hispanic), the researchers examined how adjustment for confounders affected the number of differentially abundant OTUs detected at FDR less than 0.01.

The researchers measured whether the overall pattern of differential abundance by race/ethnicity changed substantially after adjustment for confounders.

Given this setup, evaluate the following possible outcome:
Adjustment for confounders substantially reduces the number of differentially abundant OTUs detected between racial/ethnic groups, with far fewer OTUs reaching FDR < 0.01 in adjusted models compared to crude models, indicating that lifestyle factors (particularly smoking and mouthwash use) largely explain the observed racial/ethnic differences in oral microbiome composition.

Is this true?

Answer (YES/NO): NO